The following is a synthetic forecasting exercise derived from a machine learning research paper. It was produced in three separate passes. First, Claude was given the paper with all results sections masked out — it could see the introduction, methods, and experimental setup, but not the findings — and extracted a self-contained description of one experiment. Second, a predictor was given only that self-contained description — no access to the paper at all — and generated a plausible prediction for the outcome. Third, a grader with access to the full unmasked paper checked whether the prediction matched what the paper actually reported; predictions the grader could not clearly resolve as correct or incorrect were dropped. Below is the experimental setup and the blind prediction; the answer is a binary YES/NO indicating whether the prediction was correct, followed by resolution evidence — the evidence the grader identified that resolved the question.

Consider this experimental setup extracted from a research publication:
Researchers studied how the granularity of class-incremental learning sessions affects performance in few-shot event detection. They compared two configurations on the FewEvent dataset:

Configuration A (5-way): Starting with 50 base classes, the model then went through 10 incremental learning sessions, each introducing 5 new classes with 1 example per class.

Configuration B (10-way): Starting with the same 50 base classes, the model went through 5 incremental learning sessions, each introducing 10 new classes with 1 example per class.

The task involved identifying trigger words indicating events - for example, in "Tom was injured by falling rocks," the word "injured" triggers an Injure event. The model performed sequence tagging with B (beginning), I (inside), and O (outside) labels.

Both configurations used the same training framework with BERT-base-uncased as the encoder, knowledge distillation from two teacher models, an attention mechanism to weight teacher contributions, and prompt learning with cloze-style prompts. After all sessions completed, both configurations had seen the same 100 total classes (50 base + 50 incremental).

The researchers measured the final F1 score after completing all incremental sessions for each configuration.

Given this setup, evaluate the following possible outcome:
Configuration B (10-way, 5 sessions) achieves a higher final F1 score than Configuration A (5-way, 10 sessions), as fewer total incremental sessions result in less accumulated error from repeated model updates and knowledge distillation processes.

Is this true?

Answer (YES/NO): NO